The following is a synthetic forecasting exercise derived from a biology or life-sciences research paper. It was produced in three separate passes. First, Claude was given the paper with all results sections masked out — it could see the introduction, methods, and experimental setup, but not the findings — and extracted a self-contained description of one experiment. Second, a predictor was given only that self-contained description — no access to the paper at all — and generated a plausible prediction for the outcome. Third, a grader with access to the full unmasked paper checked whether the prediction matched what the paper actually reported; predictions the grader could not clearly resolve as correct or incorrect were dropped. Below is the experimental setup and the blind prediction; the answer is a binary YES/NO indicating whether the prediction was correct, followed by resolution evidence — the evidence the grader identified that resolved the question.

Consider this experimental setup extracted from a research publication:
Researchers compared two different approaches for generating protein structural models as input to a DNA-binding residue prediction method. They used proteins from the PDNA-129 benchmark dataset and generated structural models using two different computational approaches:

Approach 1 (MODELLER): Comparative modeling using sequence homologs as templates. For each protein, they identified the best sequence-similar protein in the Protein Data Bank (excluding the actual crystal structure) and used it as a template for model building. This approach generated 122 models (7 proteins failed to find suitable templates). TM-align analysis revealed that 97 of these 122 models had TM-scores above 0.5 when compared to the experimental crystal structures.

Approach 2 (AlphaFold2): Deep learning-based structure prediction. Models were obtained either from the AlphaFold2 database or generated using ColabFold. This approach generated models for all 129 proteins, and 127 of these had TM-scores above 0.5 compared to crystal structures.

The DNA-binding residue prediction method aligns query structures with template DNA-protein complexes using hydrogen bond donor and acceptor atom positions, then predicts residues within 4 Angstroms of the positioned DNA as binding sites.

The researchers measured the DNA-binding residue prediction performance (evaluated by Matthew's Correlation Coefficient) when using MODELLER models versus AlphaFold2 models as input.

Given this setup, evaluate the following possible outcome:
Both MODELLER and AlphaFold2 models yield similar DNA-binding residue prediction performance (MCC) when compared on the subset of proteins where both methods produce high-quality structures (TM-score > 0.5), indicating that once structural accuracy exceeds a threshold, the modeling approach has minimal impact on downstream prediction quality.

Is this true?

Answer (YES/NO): NO